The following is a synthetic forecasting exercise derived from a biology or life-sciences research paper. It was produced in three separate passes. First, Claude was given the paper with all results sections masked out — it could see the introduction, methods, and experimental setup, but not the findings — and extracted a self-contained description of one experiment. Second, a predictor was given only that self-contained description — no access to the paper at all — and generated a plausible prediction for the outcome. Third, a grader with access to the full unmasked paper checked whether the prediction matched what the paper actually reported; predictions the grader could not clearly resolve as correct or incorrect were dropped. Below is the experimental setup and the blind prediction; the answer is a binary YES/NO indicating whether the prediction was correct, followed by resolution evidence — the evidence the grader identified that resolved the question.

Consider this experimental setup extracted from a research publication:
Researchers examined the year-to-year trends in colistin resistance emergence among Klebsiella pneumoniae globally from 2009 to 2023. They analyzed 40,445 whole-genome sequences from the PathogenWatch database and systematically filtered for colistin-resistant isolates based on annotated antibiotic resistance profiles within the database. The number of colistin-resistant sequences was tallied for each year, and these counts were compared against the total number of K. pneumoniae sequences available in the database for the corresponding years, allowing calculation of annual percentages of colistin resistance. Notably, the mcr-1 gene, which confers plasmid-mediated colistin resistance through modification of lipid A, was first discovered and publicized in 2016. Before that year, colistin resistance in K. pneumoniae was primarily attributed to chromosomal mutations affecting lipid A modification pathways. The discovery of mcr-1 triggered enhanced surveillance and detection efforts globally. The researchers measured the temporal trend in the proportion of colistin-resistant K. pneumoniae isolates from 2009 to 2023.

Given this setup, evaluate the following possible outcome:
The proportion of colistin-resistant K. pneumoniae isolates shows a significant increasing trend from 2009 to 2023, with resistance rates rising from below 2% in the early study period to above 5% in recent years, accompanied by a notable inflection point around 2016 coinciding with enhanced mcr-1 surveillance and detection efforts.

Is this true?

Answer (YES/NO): NO